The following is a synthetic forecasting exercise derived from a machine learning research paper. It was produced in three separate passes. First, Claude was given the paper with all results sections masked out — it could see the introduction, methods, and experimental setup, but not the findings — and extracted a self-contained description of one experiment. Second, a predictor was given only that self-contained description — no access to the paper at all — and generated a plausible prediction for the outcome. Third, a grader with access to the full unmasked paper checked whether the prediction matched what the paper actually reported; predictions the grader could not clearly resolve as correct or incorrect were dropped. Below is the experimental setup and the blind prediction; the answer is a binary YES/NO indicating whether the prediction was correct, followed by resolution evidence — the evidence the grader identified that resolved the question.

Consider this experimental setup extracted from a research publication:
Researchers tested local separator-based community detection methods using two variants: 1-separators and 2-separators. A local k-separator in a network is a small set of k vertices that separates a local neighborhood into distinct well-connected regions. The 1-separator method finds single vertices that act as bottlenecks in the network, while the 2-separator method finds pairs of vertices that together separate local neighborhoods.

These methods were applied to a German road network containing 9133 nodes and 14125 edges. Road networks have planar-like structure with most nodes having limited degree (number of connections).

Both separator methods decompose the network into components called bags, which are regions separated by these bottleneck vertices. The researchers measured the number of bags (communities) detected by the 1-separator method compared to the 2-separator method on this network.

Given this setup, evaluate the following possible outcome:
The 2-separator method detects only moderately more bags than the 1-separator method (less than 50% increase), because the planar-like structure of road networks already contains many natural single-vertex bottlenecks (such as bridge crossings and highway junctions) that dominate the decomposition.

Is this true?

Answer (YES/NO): NO